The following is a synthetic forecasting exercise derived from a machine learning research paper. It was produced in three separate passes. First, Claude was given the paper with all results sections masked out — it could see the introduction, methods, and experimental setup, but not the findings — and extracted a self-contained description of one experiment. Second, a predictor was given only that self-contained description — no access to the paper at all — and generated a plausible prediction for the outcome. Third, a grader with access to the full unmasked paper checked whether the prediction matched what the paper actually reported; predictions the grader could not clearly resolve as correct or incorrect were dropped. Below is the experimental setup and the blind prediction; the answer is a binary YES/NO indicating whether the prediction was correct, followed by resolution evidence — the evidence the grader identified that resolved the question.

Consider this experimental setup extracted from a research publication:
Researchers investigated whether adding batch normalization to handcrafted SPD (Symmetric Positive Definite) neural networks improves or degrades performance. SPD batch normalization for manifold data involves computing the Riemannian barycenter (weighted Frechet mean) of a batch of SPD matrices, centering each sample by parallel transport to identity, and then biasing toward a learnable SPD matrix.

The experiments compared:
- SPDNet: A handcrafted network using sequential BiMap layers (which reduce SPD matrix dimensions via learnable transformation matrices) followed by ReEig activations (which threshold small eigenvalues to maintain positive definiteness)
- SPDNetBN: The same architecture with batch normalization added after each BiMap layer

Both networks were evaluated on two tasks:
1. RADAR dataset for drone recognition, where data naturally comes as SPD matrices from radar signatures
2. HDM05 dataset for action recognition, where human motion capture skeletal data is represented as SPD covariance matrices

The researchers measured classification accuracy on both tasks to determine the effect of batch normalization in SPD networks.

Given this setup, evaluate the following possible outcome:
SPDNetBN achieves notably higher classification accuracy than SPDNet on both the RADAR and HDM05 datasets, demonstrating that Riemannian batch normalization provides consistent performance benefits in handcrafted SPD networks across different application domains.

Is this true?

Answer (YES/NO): NO